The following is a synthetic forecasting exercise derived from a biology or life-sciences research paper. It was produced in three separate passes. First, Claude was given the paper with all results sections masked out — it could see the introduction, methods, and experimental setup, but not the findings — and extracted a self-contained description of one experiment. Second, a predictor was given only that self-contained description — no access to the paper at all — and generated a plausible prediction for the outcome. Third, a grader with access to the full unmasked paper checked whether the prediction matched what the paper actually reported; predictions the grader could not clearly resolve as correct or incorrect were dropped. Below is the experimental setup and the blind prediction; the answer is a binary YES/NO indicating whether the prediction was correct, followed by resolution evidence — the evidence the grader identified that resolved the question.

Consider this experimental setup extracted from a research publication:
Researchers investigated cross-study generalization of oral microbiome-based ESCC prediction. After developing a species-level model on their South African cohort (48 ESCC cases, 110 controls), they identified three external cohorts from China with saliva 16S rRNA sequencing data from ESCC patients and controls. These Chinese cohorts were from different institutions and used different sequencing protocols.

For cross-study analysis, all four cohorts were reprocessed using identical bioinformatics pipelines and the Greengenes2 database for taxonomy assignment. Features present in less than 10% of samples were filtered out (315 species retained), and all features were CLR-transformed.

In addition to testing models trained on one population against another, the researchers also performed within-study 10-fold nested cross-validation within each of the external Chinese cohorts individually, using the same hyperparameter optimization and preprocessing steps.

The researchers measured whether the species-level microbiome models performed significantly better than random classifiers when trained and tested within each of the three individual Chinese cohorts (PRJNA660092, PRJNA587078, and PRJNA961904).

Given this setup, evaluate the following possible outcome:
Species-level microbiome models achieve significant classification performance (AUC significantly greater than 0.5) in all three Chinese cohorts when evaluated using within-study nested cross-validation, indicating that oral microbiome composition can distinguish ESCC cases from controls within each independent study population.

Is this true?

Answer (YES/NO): NO